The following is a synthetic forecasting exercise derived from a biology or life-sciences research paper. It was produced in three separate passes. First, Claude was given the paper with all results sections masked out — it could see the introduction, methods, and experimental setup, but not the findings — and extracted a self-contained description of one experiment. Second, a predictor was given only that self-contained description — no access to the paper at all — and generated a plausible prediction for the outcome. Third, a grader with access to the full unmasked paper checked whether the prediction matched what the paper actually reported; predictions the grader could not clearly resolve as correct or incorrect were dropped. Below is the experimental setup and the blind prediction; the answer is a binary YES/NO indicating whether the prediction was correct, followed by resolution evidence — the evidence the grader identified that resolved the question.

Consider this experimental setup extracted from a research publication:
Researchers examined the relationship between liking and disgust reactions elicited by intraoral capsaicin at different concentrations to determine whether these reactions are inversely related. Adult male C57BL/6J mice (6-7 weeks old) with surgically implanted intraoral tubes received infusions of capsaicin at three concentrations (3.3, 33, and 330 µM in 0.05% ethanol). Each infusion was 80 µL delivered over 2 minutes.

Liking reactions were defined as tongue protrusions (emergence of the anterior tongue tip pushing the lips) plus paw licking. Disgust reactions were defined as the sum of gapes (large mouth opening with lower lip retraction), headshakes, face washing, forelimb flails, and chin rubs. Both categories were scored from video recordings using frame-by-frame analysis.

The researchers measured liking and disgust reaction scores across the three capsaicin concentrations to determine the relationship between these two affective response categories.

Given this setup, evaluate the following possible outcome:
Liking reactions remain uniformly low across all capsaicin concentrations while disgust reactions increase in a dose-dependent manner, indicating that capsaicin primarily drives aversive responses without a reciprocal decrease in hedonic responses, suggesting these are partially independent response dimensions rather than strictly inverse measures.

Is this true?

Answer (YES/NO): NO